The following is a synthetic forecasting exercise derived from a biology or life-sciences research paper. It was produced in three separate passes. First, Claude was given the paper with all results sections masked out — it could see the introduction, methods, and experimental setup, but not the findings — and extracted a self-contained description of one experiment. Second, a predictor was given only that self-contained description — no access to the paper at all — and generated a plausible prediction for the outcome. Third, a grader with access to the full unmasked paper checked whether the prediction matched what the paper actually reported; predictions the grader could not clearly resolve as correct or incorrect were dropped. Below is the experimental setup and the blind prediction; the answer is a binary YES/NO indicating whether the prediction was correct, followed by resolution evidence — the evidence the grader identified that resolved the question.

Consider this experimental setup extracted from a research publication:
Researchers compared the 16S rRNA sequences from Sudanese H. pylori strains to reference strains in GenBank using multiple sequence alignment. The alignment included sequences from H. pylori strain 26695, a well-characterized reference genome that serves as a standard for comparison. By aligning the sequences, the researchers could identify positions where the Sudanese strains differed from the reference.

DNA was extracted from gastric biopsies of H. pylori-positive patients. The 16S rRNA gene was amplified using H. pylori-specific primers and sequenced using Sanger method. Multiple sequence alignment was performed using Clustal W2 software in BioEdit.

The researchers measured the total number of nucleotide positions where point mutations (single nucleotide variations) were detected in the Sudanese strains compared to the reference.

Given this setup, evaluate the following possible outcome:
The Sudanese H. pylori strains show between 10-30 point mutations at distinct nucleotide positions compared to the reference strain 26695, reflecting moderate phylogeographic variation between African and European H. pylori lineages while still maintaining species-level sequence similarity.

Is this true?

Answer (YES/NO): NO